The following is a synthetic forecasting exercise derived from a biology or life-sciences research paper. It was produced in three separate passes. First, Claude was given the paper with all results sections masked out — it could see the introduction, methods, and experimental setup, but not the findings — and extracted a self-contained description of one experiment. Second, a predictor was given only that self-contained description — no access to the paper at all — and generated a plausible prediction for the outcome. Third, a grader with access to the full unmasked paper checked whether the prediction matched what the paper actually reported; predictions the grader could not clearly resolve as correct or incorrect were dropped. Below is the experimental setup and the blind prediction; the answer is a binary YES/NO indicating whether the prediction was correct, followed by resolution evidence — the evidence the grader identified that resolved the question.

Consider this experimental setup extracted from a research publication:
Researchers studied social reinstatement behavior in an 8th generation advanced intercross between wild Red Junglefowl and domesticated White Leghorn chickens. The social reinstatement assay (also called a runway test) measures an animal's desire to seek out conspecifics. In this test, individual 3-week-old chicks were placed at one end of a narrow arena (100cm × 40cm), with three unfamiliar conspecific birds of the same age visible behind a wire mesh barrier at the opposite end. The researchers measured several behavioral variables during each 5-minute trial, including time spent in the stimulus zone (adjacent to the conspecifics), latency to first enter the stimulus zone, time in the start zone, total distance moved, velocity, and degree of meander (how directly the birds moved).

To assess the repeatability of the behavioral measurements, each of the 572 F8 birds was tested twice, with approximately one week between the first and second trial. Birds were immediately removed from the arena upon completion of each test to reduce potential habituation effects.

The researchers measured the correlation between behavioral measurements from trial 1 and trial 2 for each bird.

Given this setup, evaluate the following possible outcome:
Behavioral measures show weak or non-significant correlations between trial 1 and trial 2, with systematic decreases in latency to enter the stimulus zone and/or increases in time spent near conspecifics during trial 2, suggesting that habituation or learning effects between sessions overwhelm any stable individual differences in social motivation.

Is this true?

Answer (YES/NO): NO